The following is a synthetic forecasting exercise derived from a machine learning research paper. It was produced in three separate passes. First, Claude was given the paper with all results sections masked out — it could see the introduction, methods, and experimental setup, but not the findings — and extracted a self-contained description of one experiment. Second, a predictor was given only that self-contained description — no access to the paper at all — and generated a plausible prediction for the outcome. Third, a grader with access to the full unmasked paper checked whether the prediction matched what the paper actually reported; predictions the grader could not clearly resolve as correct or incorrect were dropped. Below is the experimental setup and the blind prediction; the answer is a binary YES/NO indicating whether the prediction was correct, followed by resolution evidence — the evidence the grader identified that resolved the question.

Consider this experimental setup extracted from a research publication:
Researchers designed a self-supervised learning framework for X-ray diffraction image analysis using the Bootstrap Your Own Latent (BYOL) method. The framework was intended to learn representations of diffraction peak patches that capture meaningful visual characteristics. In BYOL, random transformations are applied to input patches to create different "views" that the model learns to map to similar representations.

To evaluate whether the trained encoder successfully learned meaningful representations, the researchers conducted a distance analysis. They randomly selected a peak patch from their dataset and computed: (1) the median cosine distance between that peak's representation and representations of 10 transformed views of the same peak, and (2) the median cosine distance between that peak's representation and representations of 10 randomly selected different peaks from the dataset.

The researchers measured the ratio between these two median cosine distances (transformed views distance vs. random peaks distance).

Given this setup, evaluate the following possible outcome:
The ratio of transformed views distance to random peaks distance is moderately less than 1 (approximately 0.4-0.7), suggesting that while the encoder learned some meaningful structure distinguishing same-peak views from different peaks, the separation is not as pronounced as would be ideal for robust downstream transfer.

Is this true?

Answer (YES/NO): NO